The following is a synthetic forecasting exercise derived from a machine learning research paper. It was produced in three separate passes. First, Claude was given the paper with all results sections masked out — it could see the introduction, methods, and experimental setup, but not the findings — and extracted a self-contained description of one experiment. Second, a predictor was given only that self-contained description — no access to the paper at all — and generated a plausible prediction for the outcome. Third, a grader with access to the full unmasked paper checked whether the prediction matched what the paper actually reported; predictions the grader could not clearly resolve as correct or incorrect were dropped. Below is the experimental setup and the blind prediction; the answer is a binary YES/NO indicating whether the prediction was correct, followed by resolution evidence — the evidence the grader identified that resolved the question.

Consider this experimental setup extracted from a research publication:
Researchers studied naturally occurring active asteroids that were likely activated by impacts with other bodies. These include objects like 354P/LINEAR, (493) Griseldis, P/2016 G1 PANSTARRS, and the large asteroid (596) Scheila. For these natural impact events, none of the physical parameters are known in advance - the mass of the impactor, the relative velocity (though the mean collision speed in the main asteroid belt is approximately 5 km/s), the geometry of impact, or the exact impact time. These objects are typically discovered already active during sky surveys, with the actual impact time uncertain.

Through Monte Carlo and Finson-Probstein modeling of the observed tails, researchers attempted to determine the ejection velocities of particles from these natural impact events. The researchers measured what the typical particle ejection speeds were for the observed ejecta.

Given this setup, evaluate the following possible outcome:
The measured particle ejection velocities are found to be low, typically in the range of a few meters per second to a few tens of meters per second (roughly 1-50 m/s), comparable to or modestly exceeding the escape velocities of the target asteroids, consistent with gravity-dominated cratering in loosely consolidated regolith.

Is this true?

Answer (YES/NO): YES